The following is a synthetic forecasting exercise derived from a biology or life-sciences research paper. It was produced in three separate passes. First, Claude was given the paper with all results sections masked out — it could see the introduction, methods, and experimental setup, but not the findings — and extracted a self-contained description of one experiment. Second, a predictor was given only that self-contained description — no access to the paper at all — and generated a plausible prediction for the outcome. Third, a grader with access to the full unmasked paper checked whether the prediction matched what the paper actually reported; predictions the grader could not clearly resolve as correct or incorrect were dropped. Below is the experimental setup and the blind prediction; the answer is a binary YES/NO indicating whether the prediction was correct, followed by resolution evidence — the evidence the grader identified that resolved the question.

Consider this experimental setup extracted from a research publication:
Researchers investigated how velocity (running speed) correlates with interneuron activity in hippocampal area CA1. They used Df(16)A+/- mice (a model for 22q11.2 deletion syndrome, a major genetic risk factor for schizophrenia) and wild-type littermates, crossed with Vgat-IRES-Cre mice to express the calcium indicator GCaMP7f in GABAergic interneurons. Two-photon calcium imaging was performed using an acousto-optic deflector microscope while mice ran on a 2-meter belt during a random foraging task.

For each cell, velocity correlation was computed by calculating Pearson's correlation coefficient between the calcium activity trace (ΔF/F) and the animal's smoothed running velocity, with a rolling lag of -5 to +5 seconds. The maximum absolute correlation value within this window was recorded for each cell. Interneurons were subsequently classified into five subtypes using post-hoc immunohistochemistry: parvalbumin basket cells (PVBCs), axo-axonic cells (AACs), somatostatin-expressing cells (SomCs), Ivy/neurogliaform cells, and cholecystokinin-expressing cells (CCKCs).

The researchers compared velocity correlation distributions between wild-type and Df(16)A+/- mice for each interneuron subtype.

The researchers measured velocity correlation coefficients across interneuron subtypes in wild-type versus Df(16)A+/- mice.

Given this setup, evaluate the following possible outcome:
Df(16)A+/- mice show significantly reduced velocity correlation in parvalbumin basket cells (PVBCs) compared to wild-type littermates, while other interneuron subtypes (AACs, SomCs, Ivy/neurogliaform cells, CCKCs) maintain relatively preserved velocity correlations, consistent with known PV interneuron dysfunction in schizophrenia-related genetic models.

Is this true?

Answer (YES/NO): NO